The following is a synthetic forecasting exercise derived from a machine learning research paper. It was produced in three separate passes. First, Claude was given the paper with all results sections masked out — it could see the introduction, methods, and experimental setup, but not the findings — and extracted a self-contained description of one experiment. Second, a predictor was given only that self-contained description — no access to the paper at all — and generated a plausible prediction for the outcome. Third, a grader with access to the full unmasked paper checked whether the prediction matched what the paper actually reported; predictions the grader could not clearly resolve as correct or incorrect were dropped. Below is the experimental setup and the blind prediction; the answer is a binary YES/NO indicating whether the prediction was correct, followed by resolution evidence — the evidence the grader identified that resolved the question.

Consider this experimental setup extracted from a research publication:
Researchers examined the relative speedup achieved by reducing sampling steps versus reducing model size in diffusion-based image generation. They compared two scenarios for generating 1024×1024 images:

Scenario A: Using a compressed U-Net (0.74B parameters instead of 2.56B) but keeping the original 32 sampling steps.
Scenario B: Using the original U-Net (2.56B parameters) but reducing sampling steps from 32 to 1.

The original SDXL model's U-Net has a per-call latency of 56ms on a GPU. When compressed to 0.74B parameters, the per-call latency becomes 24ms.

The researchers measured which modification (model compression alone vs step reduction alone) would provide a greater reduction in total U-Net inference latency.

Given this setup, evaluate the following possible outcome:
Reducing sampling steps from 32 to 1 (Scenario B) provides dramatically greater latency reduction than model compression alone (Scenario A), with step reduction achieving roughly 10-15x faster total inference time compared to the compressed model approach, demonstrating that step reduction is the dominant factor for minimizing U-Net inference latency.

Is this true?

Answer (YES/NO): YES